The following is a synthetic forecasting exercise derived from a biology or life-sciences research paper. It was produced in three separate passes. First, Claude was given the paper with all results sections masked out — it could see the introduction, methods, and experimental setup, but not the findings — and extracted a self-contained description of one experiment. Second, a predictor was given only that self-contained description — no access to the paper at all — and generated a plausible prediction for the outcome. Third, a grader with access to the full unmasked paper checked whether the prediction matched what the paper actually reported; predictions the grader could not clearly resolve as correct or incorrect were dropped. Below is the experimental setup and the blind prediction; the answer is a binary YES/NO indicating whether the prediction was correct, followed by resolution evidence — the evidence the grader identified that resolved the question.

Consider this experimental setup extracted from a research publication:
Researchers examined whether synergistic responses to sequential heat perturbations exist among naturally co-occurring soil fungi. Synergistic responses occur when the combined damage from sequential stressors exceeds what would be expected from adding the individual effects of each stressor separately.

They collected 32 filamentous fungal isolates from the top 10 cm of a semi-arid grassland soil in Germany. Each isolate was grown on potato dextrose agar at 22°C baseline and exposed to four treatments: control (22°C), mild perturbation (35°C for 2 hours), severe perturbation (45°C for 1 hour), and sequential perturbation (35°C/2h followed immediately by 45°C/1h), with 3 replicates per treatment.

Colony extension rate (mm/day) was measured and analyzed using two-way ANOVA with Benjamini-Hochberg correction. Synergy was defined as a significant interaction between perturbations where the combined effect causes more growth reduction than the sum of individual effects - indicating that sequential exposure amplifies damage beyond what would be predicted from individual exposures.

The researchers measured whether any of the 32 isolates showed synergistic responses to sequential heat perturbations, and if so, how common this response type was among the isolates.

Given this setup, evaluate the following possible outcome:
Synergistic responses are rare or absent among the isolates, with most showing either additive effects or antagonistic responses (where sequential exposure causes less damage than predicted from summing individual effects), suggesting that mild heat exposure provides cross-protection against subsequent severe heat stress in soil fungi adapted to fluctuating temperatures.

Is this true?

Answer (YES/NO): YES